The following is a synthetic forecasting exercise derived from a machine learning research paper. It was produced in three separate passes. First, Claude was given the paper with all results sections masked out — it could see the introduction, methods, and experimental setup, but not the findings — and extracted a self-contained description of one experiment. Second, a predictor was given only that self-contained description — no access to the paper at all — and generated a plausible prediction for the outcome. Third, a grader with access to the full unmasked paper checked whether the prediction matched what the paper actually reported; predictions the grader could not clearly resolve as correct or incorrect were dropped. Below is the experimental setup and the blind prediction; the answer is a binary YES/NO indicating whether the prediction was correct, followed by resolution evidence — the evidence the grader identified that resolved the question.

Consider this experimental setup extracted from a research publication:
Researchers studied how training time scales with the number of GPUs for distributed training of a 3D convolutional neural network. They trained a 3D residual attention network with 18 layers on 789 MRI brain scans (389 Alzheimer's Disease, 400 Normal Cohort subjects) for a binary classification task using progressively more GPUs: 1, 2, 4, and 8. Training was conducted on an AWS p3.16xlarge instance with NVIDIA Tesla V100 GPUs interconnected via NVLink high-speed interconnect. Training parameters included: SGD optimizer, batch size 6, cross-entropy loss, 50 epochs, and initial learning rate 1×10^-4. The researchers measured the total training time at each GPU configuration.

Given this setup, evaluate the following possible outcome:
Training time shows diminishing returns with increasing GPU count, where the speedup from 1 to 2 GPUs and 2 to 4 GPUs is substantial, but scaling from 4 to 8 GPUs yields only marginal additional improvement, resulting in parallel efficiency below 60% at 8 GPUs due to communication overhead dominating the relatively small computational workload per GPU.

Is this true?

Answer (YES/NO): NO